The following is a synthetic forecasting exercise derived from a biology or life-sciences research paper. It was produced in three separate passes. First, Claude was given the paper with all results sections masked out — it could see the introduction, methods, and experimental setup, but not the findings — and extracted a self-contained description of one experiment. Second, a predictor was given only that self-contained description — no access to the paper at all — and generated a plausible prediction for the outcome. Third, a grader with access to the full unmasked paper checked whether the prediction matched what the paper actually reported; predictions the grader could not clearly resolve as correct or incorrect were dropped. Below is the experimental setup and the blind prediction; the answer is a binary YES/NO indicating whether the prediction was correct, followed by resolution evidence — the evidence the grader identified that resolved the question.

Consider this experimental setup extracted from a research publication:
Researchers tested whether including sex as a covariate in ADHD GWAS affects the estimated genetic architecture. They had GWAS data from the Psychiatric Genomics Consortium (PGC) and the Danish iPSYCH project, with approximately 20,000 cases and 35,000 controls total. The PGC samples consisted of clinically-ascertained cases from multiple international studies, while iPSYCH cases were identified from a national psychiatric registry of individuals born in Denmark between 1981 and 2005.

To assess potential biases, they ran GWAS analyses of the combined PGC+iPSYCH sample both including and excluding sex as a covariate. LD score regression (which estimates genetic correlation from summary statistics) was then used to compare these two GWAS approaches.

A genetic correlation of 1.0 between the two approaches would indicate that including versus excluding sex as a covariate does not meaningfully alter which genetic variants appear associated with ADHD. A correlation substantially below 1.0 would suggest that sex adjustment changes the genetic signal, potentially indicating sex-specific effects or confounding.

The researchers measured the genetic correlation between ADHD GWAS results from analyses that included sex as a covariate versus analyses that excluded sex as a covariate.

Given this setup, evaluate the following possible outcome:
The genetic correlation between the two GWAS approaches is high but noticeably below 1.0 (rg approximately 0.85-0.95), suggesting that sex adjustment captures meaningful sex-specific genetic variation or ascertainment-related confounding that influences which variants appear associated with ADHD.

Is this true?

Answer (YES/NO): NO